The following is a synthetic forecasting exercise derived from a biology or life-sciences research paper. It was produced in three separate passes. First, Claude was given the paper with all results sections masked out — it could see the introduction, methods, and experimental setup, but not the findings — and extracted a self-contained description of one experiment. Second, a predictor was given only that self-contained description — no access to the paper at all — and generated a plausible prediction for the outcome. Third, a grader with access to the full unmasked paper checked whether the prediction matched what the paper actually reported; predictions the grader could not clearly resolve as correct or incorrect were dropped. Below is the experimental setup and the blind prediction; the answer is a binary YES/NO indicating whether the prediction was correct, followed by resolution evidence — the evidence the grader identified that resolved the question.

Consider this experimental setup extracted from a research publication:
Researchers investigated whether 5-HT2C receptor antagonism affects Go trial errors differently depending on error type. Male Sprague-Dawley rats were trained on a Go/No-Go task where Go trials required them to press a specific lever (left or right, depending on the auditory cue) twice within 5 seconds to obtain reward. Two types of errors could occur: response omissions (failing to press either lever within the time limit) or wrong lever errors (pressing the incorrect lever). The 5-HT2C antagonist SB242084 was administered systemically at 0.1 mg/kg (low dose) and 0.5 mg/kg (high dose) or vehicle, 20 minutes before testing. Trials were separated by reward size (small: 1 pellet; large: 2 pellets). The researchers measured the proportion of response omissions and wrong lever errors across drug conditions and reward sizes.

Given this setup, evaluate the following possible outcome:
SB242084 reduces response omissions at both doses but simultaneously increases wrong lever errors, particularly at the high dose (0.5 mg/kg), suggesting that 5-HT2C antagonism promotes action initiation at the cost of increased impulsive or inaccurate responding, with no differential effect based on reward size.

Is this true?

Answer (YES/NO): NO